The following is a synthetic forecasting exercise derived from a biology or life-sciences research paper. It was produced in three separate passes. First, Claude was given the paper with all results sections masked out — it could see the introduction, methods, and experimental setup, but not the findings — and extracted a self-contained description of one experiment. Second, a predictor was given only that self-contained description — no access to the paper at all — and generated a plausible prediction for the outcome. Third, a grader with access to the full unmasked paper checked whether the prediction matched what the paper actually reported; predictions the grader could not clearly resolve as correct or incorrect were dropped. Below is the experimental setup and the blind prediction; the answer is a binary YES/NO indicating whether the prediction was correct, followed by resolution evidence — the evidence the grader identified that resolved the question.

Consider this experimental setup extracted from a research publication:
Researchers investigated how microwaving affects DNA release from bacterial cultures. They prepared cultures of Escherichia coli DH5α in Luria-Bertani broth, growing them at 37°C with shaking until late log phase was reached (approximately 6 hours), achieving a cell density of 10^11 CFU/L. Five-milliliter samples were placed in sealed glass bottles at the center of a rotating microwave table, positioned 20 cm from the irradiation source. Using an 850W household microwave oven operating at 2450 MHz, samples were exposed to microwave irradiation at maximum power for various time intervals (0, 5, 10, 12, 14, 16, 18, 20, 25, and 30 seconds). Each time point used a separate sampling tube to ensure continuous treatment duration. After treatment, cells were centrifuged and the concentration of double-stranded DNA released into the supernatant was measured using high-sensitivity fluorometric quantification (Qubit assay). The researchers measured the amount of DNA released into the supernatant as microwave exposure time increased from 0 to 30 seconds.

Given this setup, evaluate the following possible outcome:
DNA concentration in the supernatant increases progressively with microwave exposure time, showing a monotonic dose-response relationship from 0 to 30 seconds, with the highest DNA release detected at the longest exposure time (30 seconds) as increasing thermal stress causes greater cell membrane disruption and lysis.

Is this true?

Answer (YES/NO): NO